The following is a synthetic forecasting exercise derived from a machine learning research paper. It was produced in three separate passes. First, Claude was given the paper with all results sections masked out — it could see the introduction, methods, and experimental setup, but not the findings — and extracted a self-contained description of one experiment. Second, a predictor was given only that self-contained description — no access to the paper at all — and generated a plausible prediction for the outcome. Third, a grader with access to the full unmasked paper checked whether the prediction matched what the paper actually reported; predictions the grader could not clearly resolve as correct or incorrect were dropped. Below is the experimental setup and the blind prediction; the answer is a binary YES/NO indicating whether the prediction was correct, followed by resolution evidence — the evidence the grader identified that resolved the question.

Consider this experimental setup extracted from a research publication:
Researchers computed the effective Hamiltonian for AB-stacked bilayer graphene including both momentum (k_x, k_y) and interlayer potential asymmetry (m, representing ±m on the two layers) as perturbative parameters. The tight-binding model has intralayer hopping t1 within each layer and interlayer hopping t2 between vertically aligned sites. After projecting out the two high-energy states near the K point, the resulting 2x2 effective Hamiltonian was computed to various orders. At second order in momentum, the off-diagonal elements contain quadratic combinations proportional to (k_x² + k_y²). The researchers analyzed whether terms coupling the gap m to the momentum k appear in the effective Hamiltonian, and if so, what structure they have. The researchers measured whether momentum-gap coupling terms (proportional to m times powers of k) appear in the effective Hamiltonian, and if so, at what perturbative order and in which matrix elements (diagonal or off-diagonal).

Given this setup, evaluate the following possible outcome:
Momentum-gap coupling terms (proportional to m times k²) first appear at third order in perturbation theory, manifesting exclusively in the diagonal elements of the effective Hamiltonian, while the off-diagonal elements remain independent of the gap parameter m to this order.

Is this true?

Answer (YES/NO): YES